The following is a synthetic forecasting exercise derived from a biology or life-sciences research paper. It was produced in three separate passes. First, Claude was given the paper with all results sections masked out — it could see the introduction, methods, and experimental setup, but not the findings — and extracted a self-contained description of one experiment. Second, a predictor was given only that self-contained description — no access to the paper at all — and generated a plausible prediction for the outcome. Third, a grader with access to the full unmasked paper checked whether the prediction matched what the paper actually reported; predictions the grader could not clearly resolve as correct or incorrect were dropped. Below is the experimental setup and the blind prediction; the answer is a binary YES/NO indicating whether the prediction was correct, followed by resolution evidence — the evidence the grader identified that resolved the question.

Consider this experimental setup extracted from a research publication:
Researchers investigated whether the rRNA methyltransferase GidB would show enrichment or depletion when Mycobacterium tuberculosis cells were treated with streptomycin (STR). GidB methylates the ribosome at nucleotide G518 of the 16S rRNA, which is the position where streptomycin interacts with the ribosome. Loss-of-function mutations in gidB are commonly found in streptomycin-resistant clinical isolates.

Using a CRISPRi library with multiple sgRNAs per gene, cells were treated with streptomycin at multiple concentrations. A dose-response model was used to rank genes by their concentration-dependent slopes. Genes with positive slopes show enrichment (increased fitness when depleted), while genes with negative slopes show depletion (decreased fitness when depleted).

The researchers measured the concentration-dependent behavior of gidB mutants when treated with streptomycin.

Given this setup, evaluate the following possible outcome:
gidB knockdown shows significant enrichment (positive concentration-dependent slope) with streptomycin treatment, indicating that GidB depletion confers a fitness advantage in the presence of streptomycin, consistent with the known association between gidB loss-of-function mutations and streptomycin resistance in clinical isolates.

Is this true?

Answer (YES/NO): YES